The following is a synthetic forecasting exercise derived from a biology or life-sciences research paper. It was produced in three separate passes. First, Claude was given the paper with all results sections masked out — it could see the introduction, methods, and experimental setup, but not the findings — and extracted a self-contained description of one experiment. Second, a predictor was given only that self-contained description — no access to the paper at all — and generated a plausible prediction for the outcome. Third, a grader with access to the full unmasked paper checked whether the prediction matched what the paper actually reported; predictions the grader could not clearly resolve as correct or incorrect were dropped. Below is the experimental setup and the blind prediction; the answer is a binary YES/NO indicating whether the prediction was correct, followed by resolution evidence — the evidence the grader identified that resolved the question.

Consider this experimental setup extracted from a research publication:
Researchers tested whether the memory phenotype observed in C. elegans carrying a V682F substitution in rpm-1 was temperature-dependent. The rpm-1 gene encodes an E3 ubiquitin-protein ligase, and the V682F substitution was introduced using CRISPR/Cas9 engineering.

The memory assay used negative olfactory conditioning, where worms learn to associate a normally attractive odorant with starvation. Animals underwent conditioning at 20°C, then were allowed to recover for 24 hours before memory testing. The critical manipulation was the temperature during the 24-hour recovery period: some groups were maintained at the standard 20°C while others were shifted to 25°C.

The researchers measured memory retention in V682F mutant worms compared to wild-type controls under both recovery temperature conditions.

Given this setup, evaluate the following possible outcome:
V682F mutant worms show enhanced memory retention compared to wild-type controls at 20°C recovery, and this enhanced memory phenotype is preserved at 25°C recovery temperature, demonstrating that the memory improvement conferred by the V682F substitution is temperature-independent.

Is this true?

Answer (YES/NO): NO